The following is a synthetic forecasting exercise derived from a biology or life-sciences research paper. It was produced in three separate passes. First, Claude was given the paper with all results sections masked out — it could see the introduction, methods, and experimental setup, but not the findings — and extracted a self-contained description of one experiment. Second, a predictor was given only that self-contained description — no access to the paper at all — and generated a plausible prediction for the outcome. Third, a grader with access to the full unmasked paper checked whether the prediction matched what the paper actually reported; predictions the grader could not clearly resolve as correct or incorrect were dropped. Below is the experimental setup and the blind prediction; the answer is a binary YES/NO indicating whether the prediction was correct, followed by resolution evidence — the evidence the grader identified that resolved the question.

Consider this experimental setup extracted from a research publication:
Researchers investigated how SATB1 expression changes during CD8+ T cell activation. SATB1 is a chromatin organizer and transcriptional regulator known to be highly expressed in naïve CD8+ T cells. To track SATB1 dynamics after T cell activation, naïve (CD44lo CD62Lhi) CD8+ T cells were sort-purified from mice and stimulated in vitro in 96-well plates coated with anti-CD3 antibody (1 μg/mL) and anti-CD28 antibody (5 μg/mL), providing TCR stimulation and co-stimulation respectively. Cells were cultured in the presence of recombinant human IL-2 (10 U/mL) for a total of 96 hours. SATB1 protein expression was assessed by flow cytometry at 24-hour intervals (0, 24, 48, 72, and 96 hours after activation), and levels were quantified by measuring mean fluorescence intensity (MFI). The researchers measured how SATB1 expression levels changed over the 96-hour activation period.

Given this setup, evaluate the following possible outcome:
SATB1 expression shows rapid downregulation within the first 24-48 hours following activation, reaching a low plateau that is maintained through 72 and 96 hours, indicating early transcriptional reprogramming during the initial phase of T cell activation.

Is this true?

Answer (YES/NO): NO